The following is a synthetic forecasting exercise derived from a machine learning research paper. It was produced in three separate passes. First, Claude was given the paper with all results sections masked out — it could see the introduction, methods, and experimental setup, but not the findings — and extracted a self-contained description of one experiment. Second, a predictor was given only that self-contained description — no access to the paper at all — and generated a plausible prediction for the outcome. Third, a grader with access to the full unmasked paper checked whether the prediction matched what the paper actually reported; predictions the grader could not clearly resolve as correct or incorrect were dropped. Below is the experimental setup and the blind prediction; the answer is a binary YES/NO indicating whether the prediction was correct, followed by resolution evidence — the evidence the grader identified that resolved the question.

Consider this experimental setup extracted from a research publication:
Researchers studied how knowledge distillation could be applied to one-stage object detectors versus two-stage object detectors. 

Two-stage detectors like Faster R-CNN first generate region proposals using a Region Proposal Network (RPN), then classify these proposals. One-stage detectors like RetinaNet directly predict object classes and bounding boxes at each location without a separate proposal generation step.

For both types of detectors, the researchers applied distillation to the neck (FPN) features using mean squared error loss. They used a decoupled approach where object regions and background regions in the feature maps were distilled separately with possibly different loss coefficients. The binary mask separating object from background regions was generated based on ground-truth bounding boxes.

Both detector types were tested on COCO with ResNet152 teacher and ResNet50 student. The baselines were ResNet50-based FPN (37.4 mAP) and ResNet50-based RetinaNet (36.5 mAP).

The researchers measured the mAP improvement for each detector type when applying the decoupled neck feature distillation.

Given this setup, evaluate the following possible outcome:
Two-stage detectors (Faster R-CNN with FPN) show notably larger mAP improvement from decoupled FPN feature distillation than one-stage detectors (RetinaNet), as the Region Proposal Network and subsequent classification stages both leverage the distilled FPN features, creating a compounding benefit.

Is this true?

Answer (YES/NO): NO